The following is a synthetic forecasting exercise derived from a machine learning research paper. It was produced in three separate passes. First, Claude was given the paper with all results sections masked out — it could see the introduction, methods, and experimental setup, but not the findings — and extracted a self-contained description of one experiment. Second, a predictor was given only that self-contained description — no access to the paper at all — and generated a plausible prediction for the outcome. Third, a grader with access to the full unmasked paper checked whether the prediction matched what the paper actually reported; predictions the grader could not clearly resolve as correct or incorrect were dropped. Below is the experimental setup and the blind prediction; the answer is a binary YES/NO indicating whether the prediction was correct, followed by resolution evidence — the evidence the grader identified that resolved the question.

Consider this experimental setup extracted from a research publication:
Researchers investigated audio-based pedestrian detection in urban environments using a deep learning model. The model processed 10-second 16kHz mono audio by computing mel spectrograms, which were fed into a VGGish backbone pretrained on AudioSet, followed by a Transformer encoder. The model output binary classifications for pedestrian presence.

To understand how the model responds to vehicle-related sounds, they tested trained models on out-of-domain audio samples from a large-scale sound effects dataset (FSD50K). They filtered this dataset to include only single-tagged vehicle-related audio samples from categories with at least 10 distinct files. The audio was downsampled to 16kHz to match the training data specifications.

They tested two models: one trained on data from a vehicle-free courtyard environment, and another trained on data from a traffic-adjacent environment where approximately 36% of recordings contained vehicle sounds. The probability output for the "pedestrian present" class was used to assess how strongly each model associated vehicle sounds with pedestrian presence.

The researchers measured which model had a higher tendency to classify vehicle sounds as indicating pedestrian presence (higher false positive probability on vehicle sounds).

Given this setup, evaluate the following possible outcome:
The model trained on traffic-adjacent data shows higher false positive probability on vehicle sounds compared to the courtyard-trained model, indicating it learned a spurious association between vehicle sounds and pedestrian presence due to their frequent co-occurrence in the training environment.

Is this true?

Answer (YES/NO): NO